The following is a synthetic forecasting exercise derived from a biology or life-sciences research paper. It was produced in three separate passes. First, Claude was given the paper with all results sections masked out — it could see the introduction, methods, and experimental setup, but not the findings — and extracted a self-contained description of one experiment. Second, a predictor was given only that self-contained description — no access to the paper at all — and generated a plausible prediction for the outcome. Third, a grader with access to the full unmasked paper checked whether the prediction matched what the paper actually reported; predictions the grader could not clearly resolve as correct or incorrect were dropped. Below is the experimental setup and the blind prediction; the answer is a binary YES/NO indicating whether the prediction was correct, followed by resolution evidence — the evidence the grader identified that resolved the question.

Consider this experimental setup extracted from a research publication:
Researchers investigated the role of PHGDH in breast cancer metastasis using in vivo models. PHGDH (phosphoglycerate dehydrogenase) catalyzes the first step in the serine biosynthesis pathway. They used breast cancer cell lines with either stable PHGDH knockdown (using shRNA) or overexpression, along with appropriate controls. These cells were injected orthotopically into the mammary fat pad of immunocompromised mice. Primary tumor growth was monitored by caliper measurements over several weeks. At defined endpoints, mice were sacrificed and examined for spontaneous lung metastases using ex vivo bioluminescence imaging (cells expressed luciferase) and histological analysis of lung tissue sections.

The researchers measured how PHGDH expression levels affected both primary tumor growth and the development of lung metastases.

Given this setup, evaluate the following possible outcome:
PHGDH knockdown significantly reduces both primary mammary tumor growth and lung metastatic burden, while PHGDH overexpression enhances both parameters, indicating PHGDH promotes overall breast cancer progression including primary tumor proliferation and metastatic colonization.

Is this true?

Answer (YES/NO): NO